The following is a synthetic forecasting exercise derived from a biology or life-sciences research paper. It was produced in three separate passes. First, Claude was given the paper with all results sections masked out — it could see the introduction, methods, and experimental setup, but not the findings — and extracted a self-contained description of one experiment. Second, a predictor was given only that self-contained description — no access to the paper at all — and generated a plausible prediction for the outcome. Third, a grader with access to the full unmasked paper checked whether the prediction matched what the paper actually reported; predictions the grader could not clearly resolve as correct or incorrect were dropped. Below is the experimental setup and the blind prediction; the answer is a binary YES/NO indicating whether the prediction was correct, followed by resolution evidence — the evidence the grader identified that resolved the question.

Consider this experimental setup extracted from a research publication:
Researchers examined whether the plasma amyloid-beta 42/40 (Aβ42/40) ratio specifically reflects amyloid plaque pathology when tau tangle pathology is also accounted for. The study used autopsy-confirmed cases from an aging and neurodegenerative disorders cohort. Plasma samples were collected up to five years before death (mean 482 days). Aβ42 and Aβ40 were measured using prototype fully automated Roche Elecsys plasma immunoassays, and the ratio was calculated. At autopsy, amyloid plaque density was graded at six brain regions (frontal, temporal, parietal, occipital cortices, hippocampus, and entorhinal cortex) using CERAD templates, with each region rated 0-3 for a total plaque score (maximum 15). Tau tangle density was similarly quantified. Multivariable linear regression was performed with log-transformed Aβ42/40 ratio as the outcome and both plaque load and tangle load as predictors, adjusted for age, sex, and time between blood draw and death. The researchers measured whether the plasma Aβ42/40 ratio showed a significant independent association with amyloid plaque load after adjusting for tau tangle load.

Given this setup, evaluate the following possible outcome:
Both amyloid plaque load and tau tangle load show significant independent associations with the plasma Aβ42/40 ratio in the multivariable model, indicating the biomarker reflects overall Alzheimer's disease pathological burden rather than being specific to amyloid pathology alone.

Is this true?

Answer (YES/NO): NO